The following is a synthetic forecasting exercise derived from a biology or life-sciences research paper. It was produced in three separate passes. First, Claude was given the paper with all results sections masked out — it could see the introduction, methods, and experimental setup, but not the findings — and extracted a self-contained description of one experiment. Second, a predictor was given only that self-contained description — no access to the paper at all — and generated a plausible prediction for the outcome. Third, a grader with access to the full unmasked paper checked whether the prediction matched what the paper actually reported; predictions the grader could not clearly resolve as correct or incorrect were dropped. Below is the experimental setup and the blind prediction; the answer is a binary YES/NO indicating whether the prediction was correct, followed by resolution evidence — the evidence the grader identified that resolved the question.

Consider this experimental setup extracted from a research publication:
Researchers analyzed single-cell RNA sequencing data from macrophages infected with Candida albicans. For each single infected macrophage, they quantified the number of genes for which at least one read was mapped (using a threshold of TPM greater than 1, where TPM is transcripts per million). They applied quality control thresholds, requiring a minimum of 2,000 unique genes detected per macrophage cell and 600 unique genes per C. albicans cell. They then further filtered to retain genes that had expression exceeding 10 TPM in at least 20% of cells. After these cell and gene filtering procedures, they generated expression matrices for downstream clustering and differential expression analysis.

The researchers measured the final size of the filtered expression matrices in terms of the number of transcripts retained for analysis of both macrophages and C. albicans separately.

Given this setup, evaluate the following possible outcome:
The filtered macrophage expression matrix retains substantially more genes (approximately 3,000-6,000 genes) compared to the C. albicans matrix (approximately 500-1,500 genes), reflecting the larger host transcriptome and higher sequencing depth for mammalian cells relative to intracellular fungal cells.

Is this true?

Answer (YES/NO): YES